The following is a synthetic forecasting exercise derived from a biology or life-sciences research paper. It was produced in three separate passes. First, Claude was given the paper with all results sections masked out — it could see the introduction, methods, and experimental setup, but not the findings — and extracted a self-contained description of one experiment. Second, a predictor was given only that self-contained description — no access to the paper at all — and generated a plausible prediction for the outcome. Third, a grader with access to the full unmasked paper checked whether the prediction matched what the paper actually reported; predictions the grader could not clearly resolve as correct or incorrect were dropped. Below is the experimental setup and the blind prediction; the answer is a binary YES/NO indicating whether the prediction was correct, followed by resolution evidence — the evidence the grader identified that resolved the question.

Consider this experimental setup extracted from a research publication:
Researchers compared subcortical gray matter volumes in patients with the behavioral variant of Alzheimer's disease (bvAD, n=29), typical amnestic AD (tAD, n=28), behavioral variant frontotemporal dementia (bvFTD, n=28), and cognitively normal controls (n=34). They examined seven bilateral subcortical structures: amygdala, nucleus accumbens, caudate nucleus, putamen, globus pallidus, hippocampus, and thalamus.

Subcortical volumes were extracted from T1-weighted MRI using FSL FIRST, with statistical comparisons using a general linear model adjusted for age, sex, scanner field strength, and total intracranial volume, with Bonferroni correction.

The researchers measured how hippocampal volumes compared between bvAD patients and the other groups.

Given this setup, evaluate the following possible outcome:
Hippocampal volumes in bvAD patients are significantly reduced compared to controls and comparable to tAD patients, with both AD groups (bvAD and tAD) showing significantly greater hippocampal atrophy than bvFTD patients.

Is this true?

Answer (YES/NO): NO